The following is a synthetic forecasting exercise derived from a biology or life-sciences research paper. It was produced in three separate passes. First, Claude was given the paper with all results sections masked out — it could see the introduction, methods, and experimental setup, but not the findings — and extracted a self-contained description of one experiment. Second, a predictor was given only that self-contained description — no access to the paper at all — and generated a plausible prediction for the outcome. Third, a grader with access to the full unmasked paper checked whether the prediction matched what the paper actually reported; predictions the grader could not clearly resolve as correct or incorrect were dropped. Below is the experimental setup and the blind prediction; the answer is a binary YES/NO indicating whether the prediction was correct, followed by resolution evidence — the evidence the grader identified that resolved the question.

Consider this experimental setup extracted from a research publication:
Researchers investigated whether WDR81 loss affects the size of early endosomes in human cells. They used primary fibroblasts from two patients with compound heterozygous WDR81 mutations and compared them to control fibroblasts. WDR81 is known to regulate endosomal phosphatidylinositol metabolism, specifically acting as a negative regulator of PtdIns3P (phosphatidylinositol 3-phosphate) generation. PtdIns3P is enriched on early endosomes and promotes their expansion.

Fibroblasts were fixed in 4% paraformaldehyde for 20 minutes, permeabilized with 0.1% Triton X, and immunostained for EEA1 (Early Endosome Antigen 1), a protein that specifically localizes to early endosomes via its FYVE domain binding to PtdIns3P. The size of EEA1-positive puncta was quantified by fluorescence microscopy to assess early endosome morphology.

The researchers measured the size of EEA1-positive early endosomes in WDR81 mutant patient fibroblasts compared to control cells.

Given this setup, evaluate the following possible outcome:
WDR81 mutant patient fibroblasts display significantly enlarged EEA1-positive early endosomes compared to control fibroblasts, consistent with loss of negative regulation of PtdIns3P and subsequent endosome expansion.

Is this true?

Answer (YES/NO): YES